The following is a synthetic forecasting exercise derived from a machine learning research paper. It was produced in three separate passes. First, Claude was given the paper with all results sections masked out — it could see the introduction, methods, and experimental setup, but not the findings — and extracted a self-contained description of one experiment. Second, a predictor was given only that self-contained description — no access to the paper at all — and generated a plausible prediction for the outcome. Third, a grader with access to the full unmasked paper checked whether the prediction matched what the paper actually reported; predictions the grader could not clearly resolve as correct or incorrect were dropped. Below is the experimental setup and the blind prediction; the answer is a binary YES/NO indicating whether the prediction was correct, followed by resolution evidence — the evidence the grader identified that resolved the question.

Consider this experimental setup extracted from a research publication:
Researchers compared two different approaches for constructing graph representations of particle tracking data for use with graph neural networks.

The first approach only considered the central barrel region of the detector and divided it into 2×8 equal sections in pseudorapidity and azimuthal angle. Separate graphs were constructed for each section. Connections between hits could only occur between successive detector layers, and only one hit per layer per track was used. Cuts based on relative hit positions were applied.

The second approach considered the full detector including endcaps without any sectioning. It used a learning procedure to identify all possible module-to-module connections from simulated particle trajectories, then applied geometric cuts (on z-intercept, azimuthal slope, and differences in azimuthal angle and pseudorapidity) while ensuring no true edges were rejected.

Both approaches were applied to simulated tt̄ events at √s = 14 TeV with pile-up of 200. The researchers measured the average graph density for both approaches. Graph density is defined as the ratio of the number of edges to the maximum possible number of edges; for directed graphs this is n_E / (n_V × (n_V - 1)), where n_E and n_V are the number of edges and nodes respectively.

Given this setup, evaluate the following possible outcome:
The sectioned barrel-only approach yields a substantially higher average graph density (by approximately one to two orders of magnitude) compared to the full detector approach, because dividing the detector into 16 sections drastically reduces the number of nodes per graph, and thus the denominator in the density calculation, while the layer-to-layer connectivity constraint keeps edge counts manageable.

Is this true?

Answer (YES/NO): YES